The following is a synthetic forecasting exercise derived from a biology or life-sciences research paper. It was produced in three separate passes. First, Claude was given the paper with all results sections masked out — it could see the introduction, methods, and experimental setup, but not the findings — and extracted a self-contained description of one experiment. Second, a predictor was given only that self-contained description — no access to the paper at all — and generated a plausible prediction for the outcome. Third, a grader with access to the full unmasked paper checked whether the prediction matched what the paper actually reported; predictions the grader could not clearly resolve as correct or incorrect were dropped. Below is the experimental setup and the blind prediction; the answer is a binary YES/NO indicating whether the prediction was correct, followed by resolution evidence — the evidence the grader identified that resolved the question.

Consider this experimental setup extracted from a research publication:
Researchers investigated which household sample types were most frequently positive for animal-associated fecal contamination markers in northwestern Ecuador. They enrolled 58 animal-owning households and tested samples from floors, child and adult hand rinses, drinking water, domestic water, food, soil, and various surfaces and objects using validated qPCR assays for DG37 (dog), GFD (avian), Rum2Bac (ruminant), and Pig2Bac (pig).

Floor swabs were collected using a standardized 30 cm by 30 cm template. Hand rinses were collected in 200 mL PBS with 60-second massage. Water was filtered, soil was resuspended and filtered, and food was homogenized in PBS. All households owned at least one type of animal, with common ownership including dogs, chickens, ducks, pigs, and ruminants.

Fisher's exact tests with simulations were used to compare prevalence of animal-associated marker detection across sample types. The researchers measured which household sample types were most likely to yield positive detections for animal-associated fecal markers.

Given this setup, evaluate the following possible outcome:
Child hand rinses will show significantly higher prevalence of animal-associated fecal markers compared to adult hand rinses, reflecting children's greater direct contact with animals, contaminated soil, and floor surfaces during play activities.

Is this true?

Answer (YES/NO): NO